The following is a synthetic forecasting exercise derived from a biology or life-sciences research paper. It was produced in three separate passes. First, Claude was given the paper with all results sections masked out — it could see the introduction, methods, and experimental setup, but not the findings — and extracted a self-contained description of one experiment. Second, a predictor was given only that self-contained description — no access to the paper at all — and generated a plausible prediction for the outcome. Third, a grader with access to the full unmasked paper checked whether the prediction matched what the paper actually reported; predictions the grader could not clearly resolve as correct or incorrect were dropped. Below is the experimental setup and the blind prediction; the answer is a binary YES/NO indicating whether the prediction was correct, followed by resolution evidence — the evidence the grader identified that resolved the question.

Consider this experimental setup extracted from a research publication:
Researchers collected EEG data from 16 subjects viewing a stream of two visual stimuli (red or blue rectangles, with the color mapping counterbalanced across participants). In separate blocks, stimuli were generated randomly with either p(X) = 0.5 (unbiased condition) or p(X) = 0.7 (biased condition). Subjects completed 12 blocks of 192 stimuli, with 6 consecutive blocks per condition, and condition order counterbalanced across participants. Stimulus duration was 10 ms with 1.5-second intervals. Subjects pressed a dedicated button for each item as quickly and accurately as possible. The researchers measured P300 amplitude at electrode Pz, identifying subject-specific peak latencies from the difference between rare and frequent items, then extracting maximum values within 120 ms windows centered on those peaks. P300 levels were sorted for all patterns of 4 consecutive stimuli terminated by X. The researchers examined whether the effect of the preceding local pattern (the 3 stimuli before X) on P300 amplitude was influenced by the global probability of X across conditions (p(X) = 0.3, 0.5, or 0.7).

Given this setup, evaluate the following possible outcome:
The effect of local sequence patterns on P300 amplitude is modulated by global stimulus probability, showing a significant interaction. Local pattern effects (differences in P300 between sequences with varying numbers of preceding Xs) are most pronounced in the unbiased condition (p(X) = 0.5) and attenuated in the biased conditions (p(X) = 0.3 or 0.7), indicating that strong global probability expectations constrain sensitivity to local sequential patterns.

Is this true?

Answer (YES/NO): NO